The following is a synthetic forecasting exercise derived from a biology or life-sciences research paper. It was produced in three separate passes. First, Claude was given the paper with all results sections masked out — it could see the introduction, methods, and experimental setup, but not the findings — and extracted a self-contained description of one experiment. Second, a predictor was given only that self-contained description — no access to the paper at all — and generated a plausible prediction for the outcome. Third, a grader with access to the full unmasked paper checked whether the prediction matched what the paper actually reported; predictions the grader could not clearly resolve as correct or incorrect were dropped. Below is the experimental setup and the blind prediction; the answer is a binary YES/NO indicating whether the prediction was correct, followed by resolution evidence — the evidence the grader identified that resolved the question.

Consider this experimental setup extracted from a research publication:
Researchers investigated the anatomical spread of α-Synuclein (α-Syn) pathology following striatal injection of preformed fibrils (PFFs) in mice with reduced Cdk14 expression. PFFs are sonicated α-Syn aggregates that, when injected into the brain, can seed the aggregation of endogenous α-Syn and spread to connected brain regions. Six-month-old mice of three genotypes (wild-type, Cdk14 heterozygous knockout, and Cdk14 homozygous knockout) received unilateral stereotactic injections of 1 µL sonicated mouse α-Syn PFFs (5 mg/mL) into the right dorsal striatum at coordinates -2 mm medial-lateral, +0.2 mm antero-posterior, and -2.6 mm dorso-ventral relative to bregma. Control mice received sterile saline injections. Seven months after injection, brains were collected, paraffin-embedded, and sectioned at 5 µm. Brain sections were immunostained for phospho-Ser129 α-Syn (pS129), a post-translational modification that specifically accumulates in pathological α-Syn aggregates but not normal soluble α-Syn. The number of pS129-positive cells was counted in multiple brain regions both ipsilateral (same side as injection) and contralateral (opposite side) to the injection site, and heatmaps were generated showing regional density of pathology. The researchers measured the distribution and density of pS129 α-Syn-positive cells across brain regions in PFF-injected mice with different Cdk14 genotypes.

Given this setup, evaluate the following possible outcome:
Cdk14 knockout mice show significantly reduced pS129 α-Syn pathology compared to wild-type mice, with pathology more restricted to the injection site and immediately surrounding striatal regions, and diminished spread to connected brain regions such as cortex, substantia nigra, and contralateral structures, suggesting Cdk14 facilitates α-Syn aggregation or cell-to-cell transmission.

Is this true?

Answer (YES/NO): NO